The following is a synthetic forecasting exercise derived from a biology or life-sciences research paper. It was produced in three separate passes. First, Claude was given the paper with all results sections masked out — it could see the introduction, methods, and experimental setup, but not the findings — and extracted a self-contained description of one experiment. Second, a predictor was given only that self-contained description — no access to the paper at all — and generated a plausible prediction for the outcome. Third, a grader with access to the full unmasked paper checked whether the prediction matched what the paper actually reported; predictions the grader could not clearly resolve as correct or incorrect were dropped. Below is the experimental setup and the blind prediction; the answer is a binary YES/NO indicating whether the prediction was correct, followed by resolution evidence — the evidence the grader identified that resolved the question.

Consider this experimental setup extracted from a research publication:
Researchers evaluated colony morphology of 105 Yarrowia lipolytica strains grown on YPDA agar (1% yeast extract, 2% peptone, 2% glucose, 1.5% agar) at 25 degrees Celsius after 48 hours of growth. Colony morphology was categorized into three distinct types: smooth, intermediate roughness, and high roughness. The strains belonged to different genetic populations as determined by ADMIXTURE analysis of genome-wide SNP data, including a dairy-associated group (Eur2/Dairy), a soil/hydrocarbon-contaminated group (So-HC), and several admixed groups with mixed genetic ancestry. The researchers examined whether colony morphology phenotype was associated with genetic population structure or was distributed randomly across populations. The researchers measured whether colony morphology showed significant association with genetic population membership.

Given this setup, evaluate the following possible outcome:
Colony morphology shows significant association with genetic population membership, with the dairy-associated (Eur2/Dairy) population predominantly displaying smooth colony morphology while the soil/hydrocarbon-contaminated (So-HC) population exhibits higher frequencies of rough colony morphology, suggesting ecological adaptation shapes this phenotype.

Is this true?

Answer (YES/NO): NO